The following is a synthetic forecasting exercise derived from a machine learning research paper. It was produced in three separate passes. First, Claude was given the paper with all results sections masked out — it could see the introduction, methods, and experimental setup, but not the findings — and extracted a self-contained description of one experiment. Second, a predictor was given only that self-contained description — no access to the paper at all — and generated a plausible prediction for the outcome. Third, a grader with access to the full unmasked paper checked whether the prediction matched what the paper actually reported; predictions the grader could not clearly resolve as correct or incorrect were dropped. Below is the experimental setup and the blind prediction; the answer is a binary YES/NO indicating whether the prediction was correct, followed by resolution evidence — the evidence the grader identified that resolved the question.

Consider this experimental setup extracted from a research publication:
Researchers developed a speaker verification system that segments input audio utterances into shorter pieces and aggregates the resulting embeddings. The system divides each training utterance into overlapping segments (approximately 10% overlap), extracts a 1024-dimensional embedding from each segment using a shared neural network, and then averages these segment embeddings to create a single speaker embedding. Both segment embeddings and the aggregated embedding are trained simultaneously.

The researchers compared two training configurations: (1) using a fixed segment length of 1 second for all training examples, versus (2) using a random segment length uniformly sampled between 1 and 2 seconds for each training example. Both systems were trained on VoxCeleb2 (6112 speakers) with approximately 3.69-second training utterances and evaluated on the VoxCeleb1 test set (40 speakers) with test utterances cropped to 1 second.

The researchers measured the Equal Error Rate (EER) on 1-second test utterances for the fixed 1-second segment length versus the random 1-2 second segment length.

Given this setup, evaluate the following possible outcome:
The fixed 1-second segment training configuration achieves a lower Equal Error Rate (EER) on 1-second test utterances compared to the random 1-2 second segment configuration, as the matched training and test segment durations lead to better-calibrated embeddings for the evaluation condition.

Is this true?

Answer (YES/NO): YES